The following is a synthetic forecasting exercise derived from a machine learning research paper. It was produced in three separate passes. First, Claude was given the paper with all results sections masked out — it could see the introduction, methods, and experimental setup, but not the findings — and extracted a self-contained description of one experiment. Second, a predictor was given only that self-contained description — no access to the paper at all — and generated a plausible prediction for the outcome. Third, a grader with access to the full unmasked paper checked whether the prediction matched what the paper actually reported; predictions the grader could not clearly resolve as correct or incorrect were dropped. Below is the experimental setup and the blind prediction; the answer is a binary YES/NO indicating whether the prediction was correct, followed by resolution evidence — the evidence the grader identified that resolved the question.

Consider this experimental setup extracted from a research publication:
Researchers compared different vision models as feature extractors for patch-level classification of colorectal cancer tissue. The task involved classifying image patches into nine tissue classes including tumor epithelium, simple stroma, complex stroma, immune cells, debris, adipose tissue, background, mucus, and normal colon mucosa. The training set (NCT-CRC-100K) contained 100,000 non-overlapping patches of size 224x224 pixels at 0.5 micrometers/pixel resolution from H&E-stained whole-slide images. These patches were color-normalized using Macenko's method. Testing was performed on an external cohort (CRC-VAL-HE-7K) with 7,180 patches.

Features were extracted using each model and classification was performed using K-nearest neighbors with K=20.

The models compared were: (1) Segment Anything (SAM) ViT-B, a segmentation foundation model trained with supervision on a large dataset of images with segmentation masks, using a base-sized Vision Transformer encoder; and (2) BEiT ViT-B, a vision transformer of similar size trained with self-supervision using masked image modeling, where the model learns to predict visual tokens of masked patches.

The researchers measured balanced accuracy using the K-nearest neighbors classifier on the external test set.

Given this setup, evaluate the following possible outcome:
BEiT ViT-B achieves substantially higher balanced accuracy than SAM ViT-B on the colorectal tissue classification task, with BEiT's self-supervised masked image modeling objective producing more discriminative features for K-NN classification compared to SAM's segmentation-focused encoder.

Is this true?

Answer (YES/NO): NO